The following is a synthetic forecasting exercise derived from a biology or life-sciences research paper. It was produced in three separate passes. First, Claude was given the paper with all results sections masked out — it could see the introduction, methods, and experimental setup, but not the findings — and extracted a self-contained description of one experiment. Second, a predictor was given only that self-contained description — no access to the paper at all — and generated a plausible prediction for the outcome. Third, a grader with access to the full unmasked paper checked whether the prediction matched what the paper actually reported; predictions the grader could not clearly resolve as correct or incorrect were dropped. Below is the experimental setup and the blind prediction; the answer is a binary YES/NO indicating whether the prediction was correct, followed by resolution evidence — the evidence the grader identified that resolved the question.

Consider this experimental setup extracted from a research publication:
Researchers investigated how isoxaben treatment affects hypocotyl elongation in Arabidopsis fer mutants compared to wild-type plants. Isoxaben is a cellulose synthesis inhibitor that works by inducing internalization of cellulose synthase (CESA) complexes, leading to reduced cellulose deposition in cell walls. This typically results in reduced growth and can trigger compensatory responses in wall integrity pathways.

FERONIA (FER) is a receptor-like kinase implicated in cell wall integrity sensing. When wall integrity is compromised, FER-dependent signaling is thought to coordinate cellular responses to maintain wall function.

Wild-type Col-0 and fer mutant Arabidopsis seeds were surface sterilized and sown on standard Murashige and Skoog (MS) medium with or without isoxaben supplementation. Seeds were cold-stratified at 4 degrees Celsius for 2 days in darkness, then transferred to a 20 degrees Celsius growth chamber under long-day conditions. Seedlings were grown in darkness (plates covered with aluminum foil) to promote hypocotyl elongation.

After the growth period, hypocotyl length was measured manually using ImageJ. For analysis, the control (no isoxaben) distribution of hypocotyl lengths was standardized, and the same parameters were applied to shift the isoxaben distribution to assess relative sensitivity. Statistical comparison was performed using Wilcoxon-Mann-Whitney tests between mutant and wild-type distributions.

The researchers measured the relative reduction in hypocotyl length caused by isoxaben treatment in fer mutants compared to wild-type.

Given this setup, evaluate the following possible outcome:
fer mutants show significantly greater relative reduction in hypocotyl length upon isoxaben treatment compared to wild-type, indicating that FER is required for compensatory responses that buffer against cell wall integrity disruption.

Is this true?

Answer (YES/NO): YES